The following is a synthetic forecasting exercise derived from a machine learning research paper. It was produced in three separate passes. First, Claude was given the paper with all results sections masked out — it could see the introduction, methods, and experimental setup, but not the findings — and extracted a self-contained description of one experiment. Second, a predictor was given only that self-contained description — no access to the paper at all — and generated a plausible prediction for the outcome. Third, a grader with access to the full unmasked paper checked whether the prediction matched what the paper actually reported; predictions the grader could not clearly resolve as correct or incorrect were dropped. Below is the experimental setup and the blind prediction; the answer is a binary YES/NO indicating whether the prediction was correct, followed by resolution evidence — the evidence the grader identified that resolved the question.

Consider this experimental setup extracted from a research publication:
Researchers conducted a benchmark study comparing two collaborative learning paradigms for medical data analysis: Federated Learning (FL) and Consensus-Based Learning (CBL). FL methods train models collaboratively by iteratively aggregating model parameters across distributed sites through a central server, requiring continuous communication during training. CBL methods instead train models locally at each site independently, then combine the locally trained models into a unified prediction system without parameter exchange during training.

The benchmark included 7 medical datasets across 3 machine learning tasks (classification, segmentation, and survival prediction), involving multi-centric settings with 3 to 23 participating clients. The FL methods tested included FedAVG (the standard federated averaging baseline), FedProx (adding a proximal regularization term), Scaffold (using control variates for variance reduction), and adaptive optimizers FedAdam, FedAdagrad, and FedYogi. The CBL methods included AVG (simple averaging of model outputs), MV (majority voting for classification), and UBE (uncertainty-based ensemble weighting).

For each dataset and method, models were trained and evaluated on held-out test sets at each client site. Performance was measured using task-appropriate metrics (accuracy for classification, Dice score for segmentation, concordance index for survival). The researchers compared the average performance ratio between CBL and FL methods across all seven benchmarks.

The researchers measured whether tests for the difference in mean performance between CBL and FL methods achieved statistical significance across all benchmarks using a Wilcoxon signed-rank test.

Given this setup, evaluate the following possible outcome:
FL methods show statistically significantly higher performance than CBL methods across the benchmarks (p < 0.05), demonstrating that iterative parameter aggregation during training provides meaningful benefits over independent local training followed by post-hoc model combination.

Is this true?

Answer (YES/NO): NO